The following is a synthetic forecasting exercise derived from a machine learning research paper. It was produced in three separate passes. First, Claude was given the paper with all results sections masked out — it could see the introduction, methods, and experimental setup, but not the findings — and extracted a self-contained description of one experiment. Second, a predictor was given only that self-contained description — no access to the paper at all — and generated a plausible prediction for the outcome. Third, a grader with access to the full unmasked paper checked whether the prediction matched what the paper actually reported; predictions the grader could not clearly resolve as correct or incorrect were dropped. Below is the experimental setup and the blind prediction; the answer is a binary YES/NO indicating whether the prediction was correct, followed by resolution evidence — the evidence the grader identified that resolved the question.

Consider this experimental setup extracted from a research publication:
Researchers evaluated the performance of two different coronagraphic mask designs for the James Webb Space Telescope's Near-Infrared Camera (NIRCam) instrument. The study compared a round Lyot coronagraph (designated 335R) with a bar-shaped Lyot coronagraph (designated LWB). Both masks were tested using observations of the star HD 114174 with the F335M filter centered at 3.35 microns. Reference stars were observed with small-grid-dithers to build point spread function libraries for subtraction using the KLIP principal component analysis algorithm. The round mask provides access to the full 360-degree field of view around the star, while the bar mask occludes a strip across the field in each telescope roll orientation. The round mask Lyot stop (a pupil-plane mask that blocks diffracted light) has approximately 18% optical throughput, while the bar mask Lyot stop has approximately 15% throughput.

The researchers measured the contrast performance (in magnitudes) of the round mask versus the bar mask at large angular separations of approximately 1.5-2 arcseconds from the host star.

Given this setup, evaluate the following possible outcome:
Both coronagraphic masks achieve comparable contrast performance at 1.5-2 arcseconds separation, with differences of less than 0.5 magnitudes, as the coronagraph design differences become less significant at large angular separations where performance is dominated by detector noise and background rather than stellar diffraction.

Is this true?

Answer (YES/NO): NO